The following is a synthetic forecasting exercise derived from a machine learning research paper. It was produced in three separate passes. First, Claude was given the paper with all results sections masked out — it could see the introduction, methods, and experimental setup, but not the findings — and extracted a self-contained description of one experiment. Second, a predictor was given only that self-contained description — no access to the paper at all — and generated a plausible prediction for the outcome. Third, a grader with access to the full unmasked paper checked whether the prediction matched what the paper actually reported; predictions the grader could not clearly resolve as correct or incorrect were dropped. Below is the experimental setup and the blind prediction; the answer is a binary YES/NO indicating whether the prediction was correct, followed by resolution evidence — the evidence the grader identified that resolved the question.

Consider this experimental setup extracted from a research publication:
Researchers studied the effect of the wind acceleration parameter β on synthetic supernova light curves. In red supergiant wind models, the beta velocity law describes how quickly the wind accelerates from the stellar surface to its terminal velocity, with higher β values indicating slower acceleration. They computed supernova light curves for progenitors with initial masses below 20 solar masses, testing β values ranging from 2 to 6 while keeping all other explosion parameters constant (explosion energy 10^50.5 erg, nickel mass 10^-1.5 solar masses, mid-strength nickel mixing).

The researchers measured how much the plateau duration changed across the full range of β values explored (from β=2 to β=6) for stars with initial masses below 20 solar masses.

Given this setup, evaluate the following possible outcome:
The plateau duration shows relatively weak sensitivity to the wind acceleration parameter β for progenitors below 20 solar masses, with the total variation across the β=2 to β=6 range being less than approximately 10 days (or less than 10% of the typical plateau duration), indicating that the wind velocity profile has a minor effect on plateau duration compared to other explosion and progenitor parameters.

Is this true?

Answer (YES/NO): YES